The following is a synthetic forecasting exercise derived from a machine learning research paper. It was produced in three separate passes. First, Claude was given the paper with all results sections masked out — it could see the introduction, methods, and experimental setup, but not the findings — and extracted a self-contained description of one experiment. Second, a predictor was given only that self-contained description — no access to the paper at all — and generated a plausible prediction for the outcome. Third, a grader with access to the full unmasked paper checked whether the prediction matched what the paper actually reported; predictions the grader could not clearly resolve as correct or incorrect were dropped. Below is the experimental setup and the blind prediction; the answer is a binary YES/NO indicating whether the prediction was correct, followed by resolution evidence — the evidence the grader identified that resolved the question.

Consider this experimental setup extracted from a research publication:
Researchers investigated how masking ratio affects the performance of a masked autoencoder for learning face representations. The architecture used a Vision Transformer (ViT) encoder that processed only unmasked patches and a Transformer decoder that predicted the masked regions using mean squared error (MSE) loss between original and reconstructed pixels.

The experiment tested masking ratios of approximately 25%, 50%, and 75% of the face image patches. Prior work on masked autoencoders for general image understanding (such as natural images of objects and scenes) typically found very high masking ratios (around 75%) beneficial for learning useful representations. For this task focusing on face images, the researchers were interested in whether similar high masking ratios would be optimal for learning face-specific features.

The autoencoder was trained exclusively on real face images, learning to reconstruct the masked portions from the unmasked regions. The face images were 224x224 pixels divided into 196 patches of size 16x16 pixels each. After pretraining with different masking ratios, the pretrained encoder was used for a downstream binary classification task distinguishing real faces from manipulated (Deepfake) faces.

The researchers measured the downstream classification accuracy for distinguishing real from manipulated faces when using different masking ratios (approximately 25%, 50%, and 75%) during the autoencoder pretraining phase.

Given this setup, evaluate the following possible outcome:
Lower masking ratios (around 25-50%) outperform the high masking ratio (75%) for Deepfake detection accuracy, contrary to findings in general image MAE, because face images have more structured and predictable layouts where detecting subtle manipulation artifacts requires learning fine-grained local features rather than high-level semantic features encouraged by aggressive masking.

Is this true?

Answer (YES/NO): NO